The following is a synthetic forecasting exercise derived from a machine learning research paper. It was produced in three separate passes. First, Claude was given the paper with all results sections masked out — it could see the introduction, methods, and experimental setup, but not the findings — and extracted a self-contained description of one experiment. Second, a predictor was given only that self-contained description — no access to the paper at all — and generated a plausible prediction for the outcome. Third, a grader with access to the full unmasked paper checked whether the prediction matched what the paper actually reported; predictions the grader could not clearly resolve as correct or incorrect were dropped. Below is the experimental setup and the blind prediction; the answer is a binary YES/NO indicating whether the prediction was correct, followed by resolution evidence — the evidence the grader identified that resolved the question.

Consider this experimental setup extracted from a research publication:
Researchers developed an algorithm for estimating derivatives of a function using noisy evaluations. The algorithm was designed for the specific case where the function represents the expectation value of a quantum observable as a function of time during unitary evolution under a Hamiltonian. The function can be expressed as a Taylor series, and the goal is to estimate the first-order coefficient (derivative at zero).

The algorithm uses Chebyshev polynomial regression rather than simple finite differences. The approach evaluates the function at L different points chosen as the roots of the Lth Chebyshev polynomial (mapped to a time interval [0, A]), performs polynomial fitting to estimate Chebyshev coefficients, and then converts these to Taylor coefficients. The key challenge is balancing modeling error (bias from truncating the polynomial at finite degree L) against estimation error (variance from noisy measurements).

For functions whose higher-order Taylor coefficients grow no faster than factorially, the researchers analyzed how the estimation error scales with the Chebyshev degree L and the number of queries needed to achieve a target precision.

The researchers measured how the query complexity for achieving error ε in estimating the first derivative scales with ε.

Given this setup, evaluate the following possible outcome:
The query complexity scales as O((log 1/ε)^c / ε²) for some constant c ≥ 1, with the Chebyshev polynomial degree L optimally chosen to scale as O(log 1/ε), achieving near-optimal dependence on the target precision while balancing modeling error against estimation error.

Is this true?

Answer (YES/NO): YES